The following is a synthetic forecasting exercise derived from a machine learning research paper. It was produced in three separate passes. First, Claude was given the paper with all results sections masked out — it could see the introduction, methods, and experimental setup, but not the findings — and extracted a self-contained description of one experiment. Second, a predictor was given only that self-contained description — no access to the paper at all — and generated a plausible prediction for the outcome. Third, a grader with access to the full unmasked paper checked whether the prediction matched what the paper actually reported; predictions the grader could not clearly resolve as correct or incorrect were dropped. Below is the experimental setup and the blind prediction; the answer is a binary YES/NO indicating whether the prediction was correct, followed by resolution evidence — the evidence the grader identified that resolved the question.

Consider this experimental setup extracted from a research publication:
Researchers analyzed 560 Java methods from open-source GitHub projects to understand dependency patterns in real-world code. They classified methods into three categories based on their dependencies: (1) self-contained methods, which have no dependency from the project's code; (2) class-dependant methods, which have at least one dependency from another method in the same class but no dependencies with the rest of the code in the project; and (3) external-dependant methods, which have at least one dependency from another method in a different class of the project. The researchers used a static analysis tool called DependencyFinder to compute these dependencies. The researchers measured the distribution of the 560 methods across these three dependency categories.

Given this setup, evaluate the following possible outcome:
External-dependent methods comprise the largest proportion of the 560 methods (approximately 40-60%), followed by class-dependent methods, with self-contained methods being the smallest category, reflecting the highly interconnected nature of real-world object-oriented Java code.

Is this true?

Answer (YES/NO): NO